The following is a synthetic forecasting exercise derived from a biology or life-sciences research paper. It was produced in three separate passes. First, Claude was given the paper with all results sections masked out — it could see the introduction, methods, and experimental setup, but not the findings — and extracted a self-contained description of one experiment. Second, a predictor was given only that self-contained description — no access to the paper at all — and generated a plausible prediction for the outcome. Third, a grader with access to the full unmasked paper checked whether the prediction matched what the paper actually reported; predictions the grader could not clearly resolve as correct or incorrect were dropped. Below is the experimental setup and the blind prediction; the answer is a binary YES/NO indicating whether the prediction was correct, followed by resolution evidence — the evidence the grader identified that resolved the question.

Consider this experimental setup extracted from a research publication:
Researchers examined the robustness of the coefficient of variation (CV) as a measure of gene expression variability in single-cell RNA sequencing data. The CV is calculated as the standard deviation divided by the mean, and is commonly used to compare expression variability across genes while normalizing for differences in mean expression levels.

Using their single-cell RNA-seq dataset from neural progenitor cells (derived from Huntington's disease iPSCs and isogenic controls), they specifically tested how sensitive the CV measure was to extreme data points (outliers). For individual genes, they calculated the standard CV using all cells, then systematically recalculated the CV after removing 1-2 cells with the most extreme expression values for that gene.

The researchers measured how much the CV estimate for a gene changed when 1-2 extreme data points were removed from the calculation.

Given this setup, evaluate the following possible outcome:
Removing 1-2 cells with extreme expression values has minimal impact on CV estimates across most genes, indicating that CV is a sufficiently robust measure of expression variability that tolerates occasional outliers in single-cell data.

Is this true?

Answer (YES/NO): NO